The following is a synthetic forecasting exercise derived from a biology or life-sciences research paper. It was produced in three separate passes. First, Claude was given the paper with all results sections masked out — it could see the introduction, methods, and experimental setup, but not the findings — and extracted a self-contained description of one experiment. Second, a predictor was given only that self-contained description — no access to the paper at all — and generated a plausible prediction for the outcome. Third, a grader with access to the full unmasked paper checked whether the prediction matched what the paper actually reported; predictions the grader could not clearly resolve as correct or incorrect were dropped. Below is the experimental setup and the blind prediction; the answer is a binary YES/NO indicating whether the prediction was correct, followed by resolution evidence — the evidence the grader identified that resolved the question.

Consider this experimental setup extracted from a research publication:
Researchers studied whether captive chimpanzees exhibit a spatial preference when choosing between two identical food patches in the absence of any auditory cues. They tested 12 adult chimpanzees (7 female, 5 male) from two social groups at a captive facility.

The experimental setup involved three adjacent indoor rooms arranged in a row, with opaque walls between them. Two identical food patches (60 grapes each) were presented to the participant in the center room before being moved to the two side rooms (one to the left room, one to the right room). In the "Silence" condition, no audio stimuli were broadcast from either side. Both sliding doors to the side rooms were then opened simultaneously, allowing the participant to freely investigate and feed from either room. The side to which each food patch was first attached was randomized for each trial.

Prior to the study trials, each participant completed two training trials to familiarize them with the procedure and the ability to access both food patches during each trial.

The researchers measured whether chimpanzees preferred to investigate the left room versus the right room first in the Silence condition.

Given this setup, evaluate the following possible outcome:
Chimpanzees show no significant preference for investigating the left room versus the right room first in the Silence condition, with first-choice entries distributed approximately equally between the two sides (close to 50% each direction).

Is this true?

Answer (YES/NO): YES